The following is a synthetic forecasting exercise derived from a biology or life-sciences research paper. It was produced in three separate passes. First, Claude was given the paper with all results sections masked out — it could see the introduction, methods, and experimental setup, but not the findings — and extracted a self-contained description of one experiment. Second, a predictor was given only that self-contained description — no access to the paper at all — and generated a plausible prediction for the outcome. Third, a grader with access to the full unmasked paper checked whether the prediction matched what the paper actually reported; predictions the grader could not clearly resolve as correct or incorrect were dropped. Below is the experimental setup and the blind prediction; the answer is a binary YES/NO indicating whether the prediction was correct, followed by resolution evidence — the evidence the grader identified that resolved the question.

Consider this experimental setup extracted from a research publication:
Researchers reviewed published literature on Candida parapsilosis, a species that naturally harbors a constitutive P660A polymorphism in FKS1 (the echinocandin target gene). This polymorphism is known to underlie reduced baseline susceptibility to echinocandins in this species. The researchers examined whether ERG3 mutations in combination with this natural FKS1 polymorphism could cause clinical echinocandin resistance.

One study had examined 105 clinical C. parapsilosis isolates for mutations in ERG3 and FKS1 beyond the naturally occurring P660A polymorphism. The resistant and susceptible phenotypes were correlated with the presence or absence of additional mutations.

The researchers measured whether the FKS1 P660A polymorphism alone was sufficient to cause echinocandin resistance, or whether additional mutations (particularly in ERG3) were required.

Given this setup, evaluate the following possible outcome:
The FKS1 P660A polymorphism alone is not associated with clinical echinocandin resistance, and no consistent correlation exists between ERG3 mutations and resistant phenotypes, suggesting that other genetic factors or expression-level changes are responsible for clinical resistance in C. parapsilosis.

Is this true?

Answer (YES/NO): NO